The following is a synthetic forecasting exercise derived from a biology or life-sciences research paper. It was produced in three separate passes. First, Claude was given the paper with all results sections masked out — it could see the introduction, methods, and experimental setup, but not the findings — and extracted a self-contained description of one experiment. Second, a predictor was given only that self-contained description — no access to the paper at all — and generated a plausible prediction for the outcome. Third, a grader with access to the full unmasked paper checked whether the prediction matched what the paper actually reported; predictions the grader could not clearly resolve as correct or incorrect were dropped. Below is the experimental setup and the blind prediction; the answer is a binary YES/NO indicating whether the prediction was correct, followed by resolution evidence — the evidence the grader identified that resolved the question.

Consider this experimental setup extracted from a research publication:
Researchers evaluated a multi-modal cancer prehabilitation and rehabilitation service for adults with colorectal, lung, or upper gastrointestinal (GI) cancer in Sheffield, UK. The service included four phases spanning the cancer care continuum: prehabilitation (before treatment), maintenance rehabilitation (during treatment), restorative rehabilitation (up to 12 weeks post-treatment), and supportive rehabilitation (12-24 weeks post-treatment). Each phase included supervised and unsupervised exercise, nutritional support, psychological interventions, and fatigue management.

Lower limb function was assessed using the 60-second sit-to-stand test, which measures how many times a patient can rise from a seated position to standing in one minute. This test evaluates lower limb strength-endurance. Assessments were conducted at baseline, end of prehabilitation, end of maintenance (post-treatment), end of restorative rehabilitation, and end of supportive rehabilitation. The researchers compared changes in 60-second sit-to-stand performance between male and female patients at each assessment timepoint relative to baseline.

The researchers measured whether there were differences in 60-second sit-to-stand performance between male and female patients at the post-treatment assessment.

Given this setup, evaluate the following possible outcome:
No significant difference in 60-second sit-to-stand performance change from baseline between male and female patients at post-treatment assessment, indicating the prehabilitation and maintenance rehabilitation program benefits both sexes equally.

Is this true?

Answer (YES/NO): NO